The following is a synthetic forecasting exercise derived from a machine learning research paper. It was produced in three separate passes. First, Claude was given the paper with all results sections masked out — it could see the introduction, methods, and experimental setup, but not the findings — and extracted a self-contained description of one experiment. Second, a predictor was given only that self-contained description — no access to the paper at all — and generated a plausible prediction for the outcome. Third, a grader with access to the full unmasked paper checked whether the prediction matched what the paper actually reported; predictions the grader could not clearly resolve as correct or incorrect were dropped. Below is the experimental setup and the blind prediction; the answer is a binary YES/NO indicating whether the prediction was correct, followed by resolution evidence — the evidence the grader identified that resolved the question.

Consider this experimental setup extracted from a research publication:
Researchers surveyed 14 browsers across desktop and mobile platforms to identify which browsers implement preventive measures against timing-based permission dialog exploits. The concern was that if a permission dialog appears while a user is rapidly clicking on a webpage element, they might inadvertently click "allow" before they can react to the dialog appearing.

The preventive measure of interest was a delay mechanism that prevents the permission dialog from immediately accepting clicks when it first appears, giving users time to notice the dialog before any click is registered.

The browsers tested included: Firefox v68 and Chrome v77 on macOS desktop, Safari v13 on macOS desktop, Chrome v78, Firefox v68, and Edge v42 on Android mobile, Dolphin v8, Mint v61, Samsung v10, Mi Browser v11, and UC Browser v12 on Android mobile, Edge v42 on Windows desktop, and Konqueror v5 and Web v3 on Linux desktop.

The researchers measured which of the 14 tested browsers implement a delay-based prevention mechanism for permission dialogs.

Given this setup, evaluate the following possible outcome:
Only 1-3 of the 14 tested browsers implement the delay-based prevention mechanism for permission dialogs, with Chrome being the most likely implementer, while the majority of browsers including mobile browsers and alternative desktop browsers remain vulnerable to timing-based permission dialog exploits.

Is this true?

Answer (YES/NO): YES